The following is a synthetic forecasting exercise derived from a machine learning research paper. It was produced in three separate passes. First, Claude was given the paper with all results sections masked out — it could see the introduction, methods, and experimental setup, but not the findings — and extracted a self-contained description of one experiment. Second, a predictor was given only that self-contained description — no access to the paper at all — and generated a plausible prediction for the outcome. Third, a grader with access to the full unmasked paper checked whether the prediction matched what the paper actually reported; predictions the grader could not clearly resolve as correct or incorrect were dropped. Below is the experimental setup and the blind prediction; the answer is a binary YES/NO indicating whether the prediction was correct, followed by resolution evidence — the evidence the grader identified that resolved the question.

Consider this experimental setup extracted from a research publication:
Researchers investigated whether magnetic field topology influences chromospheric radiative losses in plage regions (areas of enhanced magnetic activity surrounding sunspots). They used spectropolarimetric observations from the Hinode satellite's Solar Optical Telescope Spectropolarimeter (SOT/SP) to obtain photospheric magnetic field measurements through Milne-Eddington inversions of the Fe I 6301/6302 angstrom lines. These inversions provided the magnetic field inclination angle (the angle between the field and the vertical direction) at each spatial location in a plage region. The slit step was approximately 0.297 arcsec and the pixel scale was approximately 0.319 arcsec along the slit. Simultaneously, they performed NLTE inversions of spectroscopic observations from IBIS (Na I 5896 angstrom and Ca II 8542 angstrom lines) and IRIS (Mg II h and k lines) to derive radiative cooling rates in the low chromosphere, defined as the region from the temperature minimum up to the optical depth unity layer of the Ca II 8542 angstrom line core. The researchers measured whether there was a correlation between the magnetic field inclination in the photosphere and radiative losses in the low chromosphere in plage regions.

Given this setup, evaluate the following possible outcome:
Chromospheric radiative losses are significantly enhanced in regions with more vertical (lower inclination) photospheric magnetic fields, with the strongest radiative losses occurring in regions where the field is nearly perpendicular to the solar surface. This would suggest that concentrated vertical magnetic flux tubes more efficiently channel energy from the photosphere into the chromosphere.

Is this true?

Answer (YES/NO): NO